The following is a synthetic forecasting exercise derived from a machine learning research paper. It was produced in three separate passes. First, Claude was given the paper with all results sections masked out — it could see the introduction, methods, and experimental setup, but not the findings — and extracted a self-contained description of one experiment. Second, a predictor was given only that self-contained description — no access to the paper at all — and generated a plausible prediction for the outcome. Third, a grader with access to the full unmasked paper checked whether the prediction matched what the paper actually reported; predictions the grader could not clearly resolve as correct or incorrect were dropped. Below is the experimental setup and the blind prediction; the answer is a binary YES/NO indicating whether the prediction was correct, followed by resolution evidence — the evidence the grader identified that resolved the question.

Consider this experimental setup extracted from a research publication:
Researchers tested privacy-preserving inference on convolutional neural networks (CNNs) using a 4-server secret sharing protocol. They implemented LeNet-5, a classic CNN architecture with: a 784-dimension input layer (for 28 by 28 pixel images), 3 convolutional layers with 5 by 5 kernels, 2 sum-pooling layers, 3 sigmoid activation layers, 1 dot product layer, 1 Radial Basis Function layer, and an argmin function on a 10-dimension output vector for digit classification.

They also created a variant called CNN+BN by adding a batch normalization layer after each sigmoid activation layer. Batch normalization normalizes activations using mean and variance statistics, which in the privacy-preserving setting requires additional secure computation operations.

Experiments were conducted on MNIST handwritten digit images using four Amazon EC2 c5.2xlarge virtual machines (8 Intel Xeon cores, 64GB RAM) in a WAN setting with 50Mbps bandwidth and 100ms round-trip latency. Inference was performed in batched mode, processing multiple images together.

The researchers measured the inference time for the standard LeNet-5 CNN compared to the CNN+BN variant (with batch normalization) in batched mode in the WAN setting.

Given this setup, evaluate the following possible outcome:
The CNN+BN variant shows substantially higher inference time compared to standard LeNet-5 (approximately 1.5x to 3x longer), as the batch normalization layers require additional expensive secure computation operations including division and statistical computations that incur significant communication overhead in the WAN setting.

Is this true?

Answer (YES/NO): NO